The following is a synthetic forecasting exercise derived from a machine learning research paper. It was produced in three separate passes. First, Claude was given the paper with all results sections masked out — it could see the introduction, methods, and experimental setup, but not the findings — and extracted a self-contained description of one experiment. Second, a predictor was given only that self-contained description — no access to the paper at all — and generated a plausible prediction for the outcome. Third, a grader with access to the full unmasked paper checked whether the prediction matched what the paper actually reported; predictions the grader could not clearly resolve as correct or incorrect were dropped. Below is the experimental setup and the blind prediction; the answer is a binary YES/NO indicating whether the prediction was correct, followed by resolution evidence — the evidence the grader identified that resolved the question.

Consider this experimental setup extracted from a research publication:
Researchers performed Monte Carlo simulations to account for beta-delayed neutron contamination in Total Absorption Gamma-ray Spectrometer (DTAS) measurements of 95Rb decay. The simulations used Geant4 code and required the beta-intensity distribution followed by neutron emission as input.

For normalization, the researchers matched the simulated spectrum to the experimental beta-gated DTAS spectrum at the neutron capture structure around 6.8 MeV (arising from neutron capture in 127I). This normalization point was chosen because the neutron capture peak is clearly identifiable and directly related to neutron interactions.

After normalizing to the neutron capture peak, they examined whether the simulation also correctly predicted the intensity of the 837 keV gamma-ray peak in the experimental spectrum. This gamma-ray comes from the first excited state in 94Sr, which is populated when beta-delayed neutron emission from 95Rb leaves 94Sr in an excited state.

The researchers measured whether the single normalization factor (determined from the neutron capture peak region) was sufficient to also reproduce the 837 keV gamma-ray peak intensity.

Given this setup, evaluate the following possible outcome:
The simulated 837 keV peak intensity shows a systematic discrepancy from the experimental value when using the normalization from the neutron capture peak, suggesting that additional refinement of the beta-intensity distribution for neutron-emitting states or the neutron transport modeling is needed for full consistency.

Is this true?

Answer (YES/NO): NO